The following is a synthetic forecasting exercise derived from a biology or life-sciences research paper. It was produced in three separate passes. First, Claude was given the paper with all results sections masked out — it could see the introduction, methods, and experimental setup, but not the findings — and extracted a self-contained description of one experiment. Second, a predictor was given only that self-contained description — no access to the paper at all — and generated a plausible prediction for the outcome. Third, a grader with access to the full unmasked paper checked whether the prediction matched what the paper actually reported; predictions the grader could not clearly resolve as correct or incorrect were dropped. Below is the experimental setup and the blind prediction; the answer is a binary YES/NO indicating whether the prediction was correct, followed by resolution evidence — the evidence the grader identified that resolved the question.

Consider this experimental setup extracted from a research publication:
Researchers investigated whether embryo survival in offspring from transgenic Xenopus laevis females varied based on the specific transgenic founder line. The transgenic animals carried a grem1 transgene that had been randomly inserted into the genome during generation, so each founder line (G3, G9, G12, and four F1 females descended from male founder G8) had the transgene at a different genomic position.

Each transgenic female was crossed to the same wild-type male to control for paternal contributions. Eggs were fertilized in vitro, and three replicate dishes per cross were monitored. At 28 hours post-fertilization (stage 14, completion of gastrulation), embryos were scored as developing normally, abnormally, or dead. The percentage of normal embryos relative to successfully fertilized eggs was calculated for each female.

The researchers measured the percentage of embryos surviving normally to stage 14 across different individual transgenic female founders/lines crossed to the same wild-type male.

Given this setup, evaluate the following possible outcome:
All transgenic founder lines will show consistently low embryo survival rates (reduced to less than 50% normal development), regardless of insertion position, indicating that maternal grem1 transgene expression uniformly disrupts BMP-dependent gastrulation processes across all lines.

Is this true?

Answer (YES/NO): NO